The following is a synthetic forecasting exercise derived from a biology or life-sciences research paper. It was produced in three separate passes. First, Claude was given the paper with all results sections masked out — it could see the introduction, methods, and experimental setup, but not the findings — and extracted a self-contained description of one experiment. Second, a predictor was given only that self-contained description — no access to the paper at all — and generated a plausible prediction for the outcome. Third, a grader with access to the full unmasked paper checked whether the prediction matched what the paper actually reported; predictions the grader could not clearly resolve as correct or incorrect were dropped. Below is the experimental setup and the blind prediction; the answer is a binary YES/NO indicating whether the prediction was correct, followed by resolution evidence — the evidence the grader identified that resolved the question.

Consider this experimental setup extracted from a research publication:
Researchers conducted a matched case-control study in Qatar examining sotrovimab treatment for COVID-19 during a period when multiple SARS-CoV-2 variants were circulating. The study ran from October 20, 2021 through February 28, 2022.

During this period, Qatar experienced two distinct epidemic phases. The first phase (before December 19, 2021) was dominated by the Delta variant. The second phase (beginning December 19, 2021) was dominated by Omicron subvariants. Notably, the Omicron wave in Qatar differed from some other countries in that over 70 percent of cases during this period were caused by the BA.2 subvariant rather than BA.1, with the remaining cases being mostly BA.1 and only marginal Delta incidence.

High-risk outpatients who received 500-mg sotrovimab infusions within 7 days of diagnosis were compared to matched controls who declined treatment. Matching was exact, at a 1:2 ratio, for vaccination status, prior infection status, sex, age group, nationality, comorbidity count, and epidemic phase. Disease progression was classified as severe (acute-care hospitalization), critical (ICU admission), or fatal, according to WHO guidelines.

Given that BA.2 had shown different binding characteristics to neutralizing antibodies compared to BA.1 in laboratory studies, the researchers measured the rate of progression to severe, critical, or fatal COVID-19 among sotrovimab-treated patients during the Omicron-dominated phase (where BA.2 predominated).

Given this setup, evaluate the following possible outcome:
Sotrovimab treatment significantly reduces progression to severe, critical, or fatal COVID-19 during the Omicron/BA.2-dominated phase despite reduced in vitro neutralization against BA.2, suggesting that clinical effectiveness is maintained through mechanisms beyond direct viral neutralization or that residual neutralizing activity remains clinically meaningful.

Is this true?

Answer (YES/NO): NO